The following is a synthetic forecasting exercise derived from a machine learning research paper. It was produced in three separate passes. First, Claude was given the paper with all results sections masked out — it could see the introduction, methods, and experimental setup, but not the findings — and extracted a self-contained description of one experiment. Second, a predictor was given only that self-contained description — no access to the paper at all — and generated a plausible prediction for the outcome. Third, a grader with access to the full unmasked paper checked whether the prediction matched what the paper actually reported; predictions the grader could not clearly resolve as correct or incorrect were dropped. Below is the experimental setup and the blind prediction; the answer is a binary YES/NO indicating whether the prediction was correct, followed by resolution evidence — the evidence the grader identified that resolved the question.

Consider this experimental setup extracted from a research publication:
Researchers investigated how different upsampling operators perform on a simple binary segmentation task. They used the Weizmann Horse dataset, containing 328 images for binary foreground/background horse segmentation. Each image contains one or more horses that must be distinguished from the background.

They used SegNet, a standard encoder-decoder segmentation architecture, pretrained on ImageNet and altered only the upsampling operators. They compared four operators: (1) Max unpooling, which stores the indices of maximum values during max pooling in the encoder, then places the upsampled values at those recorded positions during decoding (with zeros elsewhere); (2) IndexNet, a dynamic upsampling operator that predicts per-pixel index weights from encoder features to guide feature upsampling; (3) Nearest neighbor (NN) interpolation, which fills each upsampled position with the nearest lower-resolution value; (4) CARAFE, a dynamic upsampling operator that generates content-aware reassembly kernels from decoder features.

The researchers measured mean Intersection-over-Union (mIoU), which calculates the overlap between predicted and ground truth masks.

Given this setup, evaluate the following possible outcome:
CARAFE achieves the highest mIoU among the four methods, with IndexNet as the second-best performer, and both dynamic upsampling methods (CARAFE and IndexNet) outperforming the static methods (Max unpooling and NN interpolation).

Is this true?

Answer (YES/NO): NO